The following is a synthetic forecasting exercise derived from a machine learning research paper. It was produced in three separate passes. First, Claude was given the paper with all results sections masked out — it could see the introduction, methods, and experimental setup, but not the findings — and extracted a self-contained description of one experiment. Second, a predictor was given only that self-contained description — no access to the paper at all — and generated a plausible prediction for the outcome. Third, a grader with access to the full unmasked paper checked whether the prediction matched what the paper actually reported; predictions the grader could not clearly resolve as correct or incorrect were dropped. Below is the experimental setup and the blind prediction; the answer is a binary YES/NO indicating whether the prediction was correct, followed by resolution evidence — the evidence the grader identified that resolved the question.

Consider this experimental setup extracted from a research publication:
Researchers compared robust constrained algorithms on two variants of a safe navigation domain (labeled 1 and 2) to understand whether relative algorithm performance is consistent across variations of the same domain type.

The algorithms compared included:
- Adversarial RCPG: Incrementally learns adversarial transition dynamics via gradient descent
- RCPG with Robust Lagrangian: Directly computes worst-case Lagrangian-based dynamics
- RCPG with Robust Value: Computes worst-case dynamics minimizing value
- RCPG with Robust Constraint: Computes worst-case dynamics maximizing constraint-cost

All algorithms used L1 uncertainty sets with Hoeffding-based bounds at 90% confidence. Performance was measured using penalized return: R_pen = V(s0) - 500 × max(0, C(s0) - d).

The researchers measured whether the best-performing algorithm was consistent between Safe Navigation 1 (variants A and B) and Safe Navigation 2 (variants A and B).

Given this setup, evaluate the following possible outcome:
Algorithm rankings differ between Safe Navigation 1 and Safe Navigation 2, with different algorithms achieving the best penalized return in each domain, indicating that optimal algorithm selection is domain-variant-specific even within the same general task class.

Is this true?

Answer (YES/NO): YES